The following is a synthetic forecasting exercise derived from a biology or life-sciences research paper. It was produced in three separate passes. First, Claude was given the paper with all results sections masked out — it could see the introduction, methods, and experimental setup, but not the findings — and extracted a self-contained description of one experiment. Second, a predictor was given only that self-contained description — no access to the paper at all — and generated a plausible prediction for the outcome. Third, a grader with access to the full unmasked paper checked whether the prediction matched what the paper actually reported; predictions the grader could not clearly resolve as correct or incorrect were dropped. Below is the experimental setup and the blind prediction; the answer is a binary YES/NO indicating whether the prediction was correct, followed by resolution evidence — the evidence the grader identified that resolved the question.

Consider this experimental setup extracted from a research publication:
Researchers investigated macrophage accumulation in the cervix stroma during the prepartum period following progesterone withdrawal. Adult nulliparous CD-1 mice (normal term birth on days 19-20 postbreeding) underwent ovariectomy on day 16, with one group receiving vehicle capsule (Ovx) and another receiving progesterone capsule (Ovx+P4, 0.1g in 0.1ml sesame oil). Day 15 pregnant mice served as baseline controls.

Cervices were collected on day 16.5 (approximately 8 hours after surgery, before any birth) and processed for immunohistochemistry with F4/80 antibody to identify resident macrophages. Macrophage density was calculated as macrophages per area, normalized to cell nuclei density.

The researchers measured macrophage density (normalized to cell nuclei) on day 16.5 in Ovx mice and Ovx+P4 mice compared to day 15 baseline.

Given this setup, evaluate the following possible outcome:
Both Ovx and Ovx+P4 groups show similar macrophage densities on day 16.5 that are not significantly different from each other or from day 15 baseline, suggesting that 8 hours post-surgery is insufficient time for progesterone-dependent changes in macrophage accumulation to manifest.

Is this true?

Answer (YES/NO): NO